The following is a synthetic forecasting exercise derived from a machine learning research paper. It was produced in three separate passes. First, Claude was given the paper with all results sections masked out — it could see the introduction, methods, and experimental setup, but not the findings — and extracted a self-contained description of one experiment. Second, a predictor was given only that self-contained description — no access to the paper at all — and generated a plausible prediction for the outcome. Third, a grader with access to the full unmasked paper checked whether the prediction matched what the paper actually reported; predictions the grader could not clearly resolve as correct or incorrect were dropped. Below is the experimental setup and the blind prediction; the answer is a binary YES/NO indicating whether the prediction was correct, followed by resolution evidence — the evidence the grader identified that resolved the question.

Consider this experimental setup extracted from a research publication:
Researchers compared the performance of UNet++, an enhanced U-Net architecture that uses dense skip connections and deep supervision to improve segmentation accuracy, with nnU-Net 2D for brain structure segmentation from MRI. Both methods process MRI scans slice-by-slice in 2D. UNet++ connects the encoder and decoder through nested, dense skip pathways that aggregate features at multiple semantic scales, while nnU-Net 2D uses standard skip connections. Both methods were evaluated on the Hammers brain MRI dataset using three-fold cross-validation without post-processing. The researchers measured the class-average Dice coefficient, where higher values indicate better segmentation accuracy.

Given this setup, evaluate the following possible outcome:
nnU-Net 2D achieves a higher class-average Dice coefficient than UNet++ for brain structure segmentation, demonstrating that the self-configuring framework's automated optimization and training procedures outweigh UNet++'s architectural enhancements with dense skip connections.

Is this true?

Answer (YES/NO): NO